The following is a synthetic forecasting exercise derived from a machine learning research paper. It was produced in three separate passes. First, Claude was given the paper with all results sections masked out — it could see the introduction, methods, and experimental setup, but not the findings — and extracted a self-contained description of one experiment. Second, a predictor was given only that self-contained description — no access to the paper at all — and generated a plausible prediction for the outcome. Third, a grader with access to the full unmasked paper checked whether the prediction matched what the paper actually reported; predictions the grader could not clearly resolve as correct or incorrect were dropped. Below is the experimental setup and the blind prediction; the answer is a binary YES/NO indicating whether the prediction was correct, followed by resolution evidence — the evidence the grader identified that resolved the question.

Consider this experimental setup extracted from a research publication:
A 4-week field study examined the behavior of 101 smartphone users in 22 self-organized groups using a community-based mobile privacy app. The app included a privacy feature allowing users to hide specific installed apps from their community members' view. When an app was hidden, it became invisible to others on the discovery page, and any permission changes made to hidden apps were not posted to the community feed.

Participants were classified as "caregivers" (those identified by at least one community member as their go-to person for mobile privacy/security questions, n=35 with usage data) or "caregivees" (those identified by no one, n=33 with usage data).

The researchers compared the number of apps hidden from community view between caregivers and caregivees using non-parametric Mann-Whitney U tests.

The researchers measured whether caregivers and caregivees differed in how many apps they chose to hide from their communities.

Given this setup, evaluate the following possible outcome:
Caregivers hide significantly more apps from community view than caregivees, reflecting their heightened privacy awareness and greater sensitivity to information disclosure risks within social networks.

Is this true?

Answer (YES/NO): NO